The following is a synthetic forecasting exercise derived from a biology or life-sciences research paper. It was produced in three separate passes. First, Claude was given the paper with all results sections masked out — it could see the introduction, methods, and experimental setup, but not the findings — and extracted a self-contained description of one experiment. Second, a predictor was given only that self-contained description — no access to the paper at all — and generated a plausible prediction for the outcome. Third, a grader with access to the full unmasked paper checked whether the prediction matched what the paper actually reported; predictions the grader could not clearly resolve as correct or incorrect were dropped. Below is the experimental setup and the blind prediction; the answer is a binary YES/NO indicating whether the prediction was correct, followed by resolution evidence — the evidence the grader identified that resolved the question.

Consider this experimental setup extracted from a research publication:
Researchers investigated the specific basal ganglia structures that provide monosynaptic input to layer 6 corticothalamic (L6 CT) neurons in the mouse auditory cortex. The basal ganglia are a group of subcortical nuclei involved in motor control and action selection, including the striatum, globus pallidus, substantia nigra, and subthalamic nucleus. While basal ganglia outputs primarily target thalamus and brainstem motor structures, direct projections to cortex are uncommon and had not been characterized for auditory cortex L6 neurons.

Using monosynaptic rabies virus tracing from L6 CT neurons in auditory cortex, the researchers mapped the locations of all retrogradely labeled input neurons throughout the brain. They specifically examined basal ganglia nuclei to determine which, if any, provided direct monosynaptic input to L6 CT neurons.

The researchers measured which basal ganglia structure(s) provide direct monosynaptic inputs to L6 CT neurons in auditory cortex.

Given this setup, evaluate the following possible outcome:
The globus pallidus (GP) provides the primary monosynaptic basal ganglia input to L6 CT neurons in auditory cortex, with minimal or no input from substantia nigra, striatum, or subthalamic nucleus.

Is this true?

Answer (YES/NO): NO